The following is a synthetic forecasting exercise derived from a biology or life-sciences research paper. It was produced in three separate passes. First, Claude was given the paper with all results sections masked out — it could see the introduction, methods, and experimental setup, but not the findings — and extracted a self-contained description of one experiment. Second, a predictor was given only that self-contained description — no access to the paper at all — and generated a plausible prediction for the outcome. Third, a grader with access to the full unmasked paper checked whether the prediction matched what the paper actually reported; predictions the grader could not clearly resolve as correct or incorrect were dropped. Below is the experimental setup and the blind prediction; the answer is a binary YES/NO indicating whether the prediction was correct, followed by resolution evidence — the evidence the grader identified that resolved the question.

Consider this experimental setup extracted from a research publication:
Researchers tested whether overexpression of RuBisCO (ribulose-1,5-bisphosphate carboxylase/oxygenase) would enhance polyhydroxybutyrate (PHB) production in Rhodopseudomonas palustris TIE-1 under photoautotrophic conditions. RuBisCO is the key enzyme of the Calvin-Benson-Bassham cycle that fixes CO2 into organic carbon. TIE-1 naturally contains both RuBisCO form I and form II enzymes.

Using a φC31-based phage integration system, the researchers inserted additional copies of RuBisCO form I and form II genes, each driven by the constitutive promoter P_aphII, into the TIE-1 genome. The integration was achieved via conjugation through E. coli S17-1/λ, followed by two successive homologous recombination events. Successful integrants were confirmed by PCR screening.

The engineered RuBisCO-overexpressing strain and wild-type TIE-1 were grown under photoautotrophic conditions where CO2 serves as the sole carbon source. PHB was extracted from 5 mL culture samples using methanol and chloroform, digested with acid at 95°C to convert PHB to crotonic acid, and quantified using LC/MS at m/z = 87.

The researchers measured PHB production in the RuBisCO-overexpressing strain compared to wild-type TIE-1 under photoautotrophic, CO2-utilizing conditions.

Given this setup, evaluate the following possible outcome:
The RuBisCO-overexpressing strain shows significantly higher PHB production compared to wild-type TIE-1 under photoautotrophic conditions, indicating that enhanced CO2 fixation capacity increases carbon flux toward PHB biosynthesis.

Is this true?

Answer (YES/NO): YES